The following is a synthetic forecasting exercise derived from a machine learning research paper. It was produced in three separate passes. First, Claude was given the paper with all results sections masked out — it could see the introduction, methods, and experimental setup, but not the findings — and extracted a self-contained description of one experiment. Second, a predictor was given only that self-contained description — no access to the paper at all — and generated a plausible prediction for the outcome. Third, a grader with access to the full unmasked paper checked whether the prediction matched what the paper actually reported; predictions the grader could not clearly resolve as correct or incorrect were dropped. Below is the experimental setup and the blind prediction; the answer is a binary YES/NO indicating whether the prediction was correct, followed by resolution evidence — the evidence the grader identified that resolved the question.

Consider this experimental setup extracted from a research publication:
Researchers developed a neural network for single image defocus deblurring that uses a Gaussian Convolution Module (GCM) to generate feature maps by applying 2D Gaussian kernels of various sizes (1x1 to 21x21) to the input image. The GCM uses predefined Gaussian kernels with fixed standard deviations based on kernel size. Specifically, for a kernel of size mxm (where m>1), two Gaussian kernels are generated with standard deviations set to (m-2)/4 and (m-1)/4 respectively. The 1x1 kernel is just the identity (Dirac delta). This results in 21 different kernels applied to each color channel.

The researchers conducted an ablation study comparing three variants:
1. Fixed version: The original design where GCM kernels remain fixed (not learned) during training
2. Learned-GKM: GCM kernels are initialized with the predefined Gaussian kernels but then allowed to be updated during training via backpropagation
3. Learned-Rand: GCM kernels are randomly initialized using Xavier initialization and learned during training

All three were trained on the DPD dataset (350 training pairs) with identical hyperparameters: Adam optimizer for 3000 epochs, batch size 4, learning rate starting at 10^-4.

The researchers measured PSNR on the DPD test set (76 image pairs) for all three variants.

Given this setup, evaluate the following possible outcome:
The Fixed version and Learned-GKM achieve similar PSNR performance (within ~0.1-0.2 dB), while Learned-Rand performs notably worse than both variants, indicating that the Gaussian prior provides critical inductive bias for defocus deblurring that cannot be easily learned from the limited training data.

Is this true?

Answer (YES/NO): NO